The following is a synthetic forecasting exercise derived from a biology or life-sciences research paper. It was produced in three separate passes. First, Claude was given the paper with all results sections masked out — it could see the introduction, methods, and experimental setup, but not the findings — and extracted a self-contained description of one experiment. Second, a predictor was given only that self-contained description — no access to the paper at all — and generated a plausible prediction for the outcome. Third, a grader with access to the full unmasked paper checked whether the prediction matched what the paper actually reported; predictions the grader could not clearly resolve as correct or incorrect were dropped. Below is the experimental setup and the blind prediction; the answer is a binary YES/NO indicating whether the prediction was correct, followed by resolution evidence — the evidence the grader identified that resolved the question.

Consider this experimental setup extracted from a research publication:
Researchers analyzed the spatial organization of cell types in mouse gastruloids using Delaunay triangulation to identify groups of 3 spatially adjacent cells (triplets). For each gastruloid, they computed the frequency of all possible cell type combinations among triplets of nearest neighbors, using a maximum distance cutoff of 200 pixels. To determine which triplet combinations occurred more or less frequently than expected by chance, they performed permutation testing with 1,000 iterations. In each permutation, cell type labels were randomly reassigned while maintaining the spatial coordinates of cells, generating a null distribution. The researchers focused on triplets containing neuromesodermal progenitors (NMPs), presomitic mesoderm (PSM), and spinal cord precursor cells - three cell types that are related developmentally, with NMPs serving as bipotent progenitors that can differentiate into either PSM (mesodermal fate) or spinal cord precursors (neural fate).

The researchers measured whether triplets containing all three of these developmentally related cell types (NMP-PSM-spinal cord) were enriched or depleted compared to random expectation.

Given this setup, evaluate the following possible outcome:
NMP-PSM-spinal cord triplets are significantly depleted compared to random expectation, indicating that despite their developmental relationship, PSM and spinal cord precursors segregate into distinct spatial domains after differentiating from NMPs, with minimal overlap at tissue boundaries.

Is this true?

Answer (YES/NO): YES